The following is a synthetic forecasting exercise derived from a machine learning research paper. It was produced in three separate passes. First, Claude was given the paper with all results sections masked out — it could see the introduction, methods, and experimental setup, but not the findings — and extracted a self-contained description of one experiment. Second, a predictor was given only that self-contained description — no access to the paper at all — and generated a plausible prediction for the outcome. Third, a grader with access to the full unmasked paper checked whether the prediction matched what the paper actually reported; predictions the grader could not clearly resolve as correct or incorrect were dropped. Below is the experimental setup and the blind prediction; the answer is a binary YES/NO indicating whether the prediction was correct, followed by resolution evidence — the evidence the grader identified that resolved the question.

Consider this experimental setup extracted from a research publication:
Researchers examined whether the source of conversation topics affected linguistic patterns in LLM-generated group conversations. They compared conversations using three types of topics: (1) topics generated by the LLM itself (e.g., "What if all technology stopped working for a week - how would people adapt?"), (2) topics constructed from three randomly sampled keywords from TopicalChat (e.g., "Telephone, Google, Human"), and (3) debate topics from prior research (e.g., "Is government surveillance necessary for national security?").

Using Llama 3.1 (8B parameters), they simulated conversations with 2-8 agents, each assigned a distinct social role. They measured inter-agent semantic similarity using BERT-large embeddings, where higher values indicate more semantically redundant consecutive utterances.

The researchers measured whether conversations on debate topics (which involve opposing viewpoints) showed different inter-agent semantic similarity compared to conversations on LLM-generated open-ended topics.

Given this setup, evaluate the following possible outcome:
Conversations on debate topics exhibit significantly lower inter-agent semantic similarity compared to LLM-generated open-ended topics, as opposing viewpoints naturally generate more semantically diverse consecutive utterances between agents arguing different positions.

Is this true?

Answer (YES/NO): NO